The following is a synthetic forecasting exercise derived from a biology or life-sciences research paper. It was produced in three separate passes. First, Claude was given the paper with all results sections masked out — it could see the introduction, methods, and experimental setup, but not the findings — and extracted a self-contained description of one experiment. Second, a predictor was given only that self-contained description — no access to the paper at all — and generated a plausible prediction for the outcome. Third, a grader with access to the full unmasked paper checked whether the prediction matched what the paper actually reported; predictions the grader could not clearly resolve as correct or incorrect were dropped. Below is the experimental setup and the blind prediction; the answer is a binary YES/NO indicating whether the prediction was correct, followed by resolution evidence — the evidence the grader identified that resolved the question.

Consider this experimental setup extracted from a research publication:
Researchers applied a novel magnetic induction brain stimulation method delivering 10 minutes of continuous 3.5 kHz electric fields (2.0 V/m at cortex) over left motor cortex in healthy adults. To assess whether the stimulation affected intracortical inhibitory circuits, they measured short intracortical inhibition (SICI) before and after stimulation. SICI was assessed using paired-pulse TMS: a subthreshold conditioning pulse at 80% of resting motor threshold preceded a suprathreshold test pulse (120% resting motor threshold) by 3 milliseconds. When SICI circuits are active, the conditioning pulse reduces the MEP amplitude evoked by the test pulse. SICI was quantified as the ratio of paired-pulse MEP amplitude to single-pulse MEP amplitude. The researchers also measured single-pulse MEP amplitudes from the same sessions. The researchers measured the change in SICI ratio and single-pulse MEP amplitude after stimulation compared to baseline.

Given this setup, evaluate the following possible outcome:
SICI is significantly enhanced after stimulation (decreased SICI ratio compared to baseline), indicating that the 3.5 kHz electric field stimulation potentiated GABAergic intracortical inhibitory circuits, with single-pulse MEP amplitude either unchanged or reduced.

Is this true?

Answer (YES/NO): NO